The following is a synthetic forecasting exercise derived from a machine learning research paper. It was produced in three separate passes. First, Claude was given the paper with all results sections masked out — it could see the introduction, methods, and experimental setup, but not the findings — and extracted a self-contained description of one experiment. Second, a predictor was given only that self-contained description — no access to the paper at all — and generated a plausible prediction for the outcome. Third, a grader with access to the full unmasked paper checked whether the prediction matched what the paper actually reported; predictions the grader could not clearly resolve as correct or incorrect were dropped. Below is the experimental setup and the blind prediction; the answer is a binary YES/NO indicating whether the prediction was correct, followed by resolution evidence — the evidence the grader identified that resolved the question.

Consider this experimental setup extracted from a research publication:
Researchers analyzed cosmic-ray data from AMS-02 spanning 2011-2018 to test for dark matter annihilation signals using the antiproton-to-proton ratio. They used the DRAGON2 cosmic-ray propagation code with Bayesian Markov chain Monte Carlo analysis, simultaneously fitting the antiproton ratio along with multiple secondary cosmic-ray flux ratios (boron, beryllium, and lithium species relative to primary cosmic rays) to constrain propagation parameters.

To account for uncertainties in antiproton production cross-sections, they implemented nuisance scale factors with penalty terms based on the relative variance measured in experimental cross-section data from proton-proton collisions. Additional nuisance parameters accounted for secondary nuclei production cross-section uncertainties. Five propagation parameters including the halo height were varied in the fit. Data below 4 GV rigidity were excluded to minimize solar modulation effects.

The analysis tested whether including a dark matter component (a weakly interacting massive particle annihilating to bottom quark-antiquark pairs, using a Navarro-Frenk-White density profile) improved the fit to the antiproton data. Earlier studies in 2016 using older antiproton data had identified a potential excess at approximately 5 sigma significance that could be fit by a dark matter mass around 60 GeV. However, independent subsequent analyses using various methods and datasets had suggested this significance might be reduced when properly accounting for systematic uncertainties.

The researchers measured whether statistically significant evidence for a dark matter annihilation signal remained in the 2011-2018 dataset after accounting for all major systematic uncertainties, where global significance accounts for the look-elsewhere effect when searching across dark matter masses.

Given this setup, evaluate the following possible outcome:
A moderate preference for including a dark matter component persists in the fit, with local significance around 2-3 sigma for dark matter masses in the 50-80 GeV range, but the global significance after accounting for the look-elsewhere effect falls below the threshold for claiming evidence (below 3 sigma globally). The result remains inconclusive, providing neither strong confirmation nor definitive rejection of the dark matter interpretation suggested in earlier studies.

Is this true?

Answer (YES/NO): NO